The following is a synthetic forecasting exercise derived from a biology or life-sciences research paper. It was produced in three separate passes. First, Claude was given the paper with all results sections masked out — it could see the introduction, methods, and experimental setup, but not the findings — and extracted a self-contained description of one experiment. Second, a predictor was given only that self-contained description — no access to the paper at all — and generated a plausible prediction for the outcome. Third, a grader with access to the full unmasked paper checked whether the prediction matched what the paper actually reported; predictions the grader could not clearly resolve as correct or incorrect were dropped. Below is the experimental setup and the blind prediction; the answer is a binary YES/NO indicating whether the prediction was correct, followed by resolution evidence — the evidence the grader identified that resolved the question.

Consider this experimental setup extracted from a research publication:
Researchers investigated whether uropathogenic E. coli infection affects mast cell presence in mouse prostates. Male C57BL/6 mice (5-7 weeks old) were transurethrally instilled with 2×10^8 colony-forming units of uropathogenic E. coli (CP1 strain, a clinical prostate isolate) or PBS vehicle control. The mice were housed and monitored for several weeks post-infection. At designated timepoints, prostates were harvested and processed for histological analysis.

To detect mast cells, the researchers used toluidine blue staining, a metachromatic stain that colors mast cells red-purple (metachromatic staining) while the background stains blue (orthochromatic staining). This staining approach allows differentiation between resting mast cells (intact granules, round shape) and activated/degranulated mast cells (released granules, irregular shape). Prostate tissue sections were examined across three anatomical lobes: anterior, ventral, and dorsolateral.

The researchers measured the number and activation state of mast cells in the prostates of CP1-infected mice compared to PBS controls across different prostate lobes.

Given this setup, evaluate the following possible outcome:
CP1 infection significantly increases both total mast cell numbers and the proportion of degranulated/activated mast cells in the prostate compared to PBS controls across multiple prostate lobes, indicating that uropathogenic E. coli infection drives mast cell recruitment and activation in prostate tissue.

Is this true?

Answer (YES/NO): NO